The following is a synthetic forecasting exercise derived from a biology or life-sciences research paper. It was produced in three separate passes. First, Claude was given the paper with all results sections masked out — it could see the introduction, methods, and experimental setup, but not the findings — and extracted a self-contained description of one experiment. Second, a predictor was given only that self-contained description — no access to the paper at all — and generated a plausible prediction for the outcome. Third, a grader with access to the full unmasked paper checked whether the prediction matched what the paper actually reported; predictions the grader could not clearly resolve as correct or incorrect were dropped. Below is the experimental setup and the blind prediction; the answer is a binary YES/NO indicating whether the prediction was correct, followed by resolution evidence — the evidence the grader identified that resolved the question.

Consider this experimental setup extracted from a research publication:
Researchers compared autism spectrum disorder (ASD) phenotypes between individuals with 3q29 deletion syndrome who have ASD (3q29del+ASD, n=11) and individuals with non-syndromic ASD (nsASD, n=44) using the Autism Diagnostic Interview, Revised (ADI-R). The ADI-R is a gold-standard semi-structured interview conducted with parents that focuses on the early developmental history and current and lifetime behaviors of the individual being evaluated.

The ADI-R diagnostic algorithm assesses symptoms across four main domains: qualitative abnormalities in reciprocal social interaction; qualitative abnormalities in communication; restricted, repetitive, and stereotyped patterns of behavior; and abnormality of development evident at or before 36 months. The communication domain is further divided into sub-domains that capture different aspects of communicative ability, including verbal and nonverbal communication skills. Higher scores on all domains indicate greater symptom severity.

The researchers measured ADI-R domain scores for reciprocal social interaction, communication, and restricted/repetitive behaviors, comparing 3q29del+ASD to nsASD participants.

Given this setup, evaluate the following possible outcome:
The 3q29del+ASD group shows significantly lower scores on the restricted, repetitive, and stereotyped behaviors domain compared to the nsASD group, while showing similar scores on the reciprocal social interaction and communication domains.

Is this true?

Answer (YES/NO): NO